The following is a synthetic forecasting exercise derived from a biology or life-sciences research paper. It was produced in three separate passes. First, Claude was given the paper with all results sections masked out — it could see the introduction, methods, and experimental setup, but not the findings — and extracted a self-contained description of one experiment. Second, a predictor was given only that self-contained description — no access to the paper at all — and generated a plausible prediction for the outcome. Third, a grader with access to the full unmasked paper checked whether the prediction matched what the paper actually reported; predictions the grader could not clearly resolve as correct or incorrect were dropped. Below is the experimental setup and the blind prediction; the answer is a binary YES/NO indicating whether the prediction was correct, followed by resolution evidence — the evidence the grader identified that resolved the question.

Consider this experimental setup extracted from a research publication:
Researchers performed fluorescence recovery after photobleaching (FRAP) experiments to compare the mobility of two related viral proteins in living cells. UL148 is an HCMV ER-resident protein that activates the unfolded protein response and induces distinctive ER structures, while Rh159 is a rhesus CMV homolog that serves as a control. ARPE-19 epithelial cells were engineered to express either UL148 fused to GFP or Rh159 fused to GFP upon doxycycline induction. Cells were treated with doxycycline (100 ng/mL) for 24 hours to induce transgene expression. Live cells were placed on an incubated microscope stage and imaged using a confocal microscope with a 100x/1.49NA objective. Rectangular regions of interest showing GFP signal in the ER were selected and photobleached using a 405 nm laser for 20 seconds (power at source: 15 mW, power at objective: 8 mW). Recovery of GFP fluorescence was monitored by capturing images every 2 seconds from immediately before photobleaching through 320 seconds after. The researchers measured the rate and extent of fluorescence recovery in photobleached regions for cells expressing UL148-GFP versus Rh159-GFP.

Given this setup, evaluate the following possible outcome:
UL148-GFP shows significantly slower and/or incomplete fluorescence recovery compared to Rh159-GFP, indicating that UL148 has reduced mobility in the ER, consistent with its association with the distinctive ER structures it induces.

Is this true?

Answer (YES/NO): YES